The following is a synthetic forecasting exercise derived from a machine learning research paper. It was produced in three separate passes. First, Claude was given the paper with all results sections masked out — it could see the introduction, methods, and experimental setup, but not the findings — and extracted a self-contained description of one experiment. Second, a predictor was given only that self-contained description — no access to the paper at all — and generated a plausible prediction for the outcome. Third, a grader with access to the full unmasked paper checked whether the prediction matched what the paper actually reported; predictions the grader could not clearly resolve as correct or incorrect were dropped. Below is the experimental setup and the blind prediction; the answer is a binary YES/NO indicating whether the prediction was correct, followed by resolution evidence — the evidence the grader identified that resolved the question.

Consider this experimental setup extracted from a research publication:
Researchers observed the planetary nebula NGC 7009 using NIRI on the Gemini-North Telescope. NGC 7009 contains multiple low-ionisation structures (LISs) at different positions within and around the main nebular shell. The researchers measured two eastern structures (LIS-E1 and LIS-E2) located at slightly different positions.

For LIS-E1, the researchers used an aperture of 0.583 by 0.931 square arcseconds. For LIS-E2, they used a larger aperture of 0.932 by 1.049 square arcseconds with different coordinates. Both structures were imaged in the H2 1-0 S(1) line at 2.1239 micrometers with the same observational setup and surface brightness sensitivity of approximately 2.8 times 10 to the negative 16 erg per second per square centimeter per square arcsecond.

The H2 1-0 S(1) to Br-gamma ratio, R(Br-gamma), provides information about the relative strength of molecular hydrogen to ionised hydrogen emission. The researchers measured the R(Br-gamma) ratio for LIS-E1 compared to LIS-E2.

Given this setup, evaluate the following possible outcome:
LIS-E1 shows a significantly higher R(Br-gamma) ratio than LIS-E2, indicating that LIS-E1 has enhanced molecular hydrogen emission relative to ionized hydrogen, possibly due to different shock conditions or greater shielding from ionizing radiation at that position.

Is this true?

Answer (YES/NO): NO